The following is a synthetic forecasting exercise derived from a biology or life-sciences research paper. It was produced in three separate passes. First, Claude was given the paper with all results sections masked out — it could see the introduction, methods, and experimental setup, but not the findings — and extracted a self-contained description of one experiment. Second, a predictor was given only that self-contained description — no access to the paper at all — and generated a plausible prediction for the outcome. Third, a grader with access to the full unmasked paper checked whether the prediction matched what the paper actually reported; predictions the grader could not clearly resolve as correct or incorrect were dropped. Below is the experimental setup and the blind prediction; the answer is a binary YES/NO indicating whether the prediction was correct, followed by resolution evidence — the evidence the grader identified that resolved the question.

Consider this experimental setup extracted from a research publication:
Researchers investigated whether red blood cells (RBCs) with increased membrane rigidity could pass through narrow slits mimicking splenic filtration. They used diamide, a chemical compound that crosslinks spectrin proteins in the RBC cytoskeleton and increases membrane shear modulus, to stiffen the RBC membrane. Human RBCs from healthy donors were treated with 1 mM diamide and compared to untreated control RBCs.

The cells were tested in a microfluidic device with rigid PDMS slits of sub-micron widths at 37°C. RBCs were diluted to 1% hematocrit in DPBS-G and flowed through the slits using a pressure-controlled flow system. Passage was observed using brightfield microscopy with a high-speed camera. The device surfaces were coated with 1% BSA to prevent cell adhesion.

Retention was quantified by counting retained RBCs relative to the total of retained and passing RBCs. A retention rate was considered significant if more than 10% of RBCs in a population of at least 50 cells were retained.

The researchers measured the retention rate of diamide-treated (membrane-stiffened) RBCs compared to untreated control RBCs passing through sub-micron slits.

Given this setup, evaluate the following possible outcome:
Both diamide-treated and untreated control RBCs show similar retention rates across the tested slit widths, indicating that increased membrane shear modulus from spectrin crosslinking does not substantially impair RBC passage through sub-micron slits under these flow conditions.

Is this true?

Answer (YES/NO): YES